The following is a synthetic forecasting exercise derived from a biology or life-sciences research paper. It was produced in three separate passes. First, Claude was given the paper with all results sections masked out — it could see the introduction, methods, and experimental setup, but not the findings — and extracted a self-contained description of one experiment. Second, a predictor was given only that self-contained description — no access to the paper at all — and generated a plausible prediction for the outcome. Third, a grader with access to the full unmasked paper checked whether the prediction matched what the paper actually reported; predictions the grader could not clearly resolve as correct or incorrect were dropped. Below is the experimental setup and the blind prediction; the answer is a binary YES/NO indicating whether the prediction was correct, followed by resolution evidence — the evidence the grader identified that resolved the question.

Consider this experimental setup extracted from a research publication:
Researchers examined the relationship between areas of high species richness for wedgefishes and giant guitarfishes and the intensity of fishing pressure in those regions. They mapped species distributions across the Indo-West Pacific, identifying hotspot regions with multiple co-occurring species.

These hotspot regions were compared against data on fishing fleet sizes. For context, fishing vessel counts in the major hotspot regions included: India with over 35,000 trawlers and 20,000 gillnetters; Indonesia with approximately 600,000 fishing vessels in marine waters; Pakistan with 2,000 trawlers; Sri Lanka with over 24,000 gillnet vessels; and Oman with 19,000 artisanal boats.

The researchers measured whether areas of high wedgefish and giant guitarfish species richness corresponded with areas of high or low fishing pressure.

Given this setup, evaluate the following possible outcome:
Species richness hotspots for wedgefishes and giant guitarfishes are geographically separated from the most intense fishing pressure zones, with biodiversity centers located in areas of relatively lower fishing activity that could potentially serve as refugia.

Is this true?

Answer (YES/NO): NO